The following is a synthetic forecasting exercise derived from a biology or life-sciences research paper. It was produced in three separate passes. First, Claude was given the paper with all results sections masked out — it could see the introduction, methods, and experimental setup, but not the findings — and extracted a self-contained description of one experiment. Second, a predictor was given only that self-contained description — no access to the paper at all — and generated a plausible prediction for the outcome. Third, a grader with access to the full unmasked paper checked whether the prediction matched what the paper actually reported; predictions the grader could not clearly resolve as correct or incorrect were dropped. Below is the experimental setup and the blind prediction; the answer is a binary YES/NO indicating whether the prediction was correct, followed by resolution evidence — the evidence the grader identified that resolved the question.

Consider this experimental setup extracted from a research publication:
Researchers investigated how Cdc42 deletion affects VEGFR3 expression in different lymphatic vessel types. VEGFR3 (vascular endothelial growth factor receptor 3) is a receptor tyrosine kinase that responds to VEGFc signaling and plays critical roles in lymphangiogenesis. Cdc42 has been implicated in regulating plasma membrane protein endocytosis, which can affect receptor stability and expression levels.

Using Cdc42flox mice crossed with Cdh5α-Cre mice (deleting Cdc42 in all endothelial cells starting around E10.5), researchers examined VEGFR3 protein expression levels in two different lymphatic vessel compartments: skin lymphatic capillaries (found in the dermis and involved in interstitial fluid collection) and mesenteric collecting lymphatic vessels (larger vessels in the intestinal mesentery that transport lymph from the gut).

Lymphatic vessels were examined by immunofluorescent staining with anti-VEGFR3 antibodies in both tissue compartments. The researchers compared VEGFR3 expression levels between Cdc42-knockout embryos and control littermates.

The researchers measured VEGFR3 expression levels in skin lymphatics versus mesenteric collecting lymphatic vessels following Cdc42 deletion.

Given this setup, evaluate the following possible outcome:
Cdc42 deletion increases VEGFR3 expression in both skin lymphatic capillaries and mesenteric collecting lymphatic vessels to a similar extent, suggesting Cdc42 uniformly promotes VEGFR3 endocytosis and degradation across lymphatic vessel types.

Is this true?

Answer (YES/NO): NO